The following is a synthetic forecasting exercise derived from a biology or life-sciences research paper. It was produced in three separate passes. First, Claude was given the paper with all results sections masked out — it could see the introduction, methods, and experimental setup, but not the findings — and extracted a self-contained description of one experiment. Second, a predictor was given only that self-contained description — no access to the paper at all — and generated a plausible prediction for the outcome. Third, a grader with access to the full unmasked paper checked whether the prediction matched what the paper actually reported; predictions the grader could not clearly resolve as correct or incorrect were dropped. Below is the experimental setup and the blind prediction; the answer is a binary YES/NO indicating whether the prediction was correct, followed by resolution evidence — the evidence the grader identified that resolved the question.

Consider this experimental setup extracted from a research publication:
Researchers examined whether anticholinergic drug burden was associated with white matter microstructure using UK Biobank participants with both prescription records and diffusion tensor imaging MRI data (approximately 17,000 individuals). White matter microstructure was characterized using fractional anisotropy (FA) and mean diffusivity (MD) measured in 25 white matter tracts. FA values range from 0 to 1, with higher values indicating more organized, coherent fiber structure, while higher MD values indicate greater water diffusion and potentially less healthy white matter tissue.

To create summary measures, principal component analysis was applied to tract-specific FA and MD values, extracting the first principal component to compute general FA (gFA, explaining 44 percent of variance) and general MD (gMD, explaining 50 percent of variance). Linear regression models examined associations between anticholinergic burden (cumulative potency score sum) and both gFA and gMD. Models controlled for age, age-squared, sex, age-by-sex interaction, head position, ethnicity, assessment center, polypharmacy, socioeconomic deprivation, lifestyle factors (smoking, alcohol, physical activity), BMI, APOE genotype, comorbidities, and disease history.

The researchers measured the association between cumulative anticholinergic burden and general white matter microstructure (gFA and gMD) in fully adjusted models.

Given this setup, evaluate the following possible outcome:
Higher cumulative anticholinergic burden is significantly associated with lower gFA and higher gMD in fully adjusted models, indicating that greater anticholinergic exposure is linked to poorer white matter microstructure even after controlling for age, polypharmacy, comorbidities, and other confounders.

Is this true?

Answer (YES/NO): NO